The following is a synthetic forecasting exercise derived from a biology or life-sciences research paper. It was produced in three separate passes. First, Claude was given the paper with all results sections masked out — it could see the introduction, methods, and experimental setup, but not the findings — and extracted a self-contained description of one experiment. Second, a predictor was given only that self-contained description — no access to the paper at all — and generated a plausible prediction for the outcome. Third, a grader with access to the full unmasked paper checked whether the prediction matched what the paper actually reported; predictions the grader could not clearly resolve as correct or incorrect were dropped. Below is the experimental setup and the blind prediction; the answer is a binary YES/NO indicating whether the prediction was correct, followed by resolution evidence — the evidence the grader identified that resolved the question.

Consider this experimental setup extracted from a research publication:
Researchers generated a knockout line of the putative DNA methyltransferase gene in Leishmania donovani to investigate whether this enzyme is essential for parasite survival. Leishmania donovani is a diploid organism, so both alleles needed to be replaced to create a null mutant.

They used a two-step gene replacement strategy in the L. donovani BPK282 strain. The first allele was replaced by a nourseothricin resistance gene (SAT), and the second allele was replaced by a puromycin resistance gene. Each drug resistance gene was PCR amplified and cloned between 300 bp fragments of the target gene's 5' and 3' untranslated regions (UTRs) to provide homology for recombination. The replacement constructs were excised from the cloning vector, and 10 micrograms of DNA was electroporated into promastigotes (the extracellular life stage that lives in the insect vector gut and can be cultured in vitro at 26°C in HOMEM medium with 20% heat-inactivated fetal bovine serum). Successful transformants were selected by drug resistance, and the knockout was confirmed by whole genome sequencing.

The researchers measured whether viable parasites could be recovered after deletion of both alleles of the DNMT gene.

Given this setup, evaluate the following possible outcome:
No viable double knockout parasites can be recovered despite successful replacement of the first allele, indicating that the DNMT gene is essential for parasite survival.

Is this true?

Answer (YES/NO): NO